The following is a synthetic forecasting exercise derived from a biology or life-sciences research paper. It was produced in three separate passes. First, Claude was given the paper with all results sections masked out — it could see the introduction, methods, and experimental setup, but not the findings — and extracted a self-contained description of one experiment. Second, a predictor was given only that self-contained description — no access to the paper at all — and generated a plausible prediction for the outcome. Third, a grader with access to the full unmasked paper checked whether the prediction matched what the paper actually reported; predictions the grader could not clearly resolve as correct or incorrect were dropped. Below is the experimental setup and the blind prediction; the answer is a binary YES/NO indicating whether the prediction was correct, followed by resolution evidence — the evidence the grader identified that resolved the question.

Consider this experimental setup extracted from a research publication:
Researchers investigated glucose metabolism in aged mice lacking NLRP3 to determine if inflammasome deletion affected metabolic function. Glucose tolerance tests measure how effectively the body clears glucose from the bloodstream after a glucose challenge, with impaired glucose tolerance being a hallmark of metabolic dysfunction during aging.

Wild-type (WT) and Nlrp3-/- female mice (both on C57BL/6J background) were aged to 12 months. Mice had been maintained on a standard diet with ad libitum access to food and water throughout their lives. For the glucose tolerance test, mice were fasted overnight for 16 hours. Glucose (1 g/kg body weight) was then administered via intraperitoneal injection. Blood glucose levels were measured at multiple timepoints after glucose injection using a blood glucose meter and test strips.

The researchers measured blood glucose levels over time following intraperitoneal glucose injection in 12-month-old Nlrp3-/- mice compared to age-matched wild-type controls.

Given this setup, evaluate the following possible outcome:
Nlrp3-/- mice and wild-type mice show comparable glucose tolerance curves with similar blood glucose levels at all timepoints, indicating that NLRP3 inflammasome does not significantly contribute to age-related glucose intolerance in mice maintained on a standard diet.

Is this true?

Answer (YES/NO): NO